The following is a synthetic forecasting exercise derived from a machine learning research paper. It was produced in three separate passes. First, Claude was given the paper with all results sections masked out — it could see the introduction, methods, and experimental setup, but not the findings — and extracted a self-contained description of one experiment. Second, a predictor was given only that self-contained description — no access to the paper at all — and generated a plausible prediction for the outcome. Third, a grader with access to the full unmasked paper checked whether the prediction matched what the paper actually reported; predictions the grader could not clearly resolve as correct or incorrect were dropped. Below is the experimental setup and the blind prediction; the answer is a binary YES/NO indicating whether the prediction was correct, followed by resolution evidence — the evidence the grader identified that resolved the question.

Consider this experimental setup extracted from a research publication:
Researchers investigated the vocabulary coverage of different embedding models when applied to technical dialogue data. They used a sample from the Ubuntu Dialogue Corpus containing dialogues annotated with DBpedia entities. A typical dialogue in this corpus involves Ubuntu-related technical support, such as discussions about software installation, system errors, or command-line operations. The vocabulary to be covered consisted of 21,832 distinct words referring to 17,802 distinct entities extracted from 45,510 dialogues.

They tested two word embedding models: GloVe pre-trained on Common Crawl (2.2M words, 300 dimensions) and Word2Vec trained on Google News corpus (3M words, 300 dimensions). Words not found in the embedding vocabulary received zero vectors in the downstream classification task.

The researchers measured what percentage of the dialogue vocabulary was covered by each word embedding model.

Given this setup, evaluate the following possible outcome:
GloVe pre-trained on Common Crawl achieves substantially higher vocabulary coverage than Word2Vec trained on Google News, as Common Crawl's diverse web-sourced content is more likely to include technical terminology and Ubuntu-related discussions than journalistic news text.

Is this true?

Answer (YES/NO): YES